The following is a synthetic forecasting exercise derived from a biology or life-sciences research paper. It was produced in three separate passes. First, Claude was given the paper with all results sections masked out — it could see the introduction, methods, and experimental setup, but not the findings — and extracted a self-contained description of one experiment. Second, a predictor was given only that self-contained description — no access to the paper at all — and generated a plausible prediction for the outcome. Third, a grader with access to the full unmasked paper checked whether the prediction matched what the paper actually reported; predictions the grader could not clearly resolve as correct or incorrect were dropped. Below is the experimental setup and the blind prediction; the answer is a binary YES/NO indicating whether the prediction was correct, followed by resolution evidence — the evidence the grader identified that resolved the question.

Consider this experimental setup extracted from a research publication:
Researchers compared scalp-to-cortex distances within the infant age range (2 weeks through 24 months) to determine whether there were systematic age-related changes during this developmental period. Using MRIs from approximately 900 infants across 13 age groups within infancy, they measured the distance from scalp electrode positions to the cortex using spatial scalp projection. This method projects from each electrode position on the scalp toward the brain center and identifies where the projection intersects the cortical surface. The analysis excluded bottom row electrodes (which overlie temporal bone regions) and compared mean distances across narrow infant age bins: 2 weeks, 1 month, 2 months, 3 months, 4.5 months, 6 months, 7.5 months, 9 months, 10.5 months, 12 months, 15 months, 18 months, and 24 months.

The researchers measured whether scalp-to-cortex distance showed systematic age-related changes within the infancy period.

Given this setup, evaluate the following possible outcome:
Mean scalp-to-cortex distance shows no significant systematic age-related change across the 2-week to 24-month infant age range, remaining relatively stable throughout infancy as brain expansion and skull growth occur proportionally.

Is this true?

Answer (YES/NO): NO